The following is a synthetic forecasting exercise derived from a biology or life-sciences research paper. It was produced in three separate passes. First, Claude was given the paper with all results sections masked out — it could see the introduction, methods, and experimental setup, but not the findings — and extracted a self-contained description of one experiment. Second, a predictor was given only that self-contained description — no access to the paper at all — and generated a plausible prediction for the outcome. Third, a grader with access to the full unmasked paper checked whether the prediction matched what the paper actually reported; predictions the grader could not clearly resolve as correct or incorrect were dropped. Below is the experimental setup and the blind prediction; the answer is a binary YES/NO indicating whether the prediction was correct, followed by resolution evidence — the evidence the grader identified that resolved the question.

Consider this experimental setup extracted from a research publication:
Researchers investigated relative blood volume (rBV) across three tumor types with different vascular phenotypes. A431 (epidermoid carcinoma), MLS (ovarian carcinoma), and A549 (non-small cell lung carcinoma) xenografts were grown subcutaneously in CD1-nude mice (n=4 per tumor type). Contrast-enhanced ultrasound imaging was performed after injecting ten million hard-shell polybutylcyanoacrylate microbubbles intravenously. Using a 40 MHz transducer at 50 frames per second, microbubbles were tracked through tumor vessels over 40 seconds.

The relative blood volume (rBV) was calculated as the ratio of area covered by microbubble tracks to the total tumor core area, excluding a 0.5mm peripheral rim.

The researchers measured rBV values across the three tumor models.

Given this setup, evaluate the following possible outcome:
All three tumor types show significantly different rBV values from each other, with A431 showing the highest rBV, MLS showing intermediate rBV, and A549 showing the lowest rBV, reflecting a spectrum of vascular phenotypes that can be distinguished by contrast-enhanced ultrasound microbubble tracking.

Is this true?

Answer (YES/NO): NO